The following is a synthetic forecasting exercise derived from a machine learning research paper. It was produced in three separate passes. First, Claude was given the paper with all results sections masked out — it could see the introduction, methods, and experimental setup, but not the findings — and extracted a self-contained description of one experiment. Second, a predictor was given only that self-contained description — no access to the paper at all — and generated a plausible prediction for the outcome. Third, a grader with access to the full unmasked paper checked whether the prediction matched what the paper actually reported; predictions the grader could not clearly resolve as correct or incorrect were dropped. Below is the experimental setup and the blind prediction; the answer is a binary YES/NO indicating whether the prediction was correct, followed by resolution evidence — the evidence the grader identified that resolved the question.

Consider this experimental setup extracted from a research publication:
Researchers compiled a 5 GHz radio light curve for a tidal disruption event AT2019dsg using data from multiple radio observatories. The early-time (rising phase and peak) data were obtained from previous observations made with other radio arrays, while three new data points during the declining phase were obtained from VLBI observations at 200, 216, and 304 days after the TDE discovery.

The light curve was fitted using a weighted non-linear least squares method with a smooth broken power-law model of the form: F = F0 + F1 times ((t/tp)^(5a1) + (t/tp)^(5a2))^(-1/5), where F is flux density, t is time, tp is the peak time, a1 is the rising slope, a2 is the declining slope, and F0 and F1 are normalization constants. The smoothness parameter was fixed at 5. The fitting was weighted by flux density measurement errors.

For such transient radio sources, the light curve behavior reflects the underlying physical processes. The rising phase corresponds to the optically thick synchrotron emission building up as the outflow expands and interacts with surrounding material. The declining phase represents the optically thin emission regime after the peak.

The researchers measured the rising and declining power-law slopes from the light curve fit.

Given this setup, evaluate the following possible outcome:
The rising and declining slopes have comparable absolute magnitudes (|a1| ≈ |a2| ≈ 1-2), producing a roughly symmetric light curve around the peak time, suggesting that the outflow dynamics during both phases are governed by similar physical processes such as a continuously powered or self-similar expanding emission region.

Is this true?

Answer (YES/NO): NO